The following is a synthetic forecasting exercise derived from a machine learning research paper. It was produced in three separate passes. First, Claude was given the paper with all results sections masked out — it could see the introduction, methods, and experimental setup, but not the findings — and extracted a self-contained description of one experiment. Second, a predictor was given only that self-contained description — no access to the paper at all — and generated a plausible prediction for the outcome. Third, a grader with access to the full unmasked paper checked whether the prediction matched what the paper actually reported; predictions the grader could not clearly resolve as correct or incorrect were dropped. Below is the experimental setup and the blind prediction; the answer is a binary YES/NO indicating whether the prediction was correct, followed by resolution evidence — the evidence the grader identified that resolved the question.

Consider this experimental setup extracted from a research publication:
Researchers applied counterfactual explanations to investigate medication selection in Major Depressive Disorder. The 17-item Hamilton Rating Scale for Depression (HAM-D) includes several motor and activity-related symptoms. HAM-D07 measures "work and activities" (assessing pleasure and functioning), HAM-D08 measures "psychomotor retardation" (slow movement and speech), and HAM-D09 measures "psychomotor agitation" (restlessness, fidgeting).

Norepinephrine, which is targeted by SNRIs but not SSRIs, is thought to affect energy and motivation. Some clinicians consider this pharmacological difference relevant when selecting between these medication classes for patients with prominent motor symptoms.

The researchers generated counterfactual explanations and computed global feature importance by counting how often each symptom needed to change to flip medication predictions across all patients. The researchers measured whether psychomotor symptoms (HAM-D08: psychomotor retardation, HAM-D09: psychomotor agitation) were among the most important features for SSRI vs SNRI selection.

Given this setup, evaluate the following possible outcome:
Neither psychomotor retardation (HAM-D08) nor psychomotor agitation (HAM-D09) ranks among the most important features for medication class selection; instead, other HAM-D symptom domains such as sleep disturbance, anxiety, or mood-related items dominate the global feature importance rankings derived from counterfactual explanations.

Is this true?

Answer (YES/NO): YES